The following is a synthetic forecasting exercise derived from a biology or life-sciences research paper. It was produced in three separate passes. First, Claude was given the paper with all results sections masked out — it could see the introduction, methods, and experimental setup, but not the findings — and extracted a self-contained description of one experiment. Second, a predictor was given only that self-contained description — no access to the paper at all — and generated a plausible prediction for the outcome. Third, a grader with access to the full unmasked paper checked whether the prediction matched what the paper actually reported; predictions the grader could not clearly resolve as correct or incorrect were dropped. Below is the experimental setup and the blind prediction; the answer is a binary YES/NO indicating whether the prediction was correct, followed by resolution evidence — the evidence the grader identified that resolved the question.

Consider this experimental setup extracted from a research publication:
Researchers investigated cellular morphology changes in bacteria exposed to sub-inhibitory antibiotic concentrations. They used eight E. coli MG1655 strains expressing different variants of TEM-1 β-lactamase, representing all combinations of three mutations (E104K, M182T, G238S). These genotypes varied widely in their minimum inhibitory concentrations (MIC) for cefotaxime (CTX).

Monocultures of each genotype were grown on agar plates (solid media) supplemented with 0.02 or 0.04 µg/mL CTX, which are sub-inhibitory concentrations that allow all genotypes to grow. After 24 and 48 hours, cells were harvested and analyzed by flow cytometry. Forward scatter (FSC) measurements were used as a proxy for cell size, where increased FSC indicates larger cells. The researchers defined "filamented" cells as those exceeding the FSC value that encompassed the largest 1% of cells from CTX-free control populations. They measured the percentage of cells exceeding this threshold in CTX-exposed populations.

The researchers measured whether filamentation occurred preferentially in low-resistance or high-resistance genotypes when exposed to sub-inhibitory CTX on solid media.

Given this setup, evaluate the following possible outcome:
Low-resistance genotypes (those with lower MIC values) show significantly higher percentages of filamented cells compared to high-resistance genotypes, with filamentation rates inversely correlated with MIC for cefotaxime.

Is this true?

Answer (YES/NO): YES